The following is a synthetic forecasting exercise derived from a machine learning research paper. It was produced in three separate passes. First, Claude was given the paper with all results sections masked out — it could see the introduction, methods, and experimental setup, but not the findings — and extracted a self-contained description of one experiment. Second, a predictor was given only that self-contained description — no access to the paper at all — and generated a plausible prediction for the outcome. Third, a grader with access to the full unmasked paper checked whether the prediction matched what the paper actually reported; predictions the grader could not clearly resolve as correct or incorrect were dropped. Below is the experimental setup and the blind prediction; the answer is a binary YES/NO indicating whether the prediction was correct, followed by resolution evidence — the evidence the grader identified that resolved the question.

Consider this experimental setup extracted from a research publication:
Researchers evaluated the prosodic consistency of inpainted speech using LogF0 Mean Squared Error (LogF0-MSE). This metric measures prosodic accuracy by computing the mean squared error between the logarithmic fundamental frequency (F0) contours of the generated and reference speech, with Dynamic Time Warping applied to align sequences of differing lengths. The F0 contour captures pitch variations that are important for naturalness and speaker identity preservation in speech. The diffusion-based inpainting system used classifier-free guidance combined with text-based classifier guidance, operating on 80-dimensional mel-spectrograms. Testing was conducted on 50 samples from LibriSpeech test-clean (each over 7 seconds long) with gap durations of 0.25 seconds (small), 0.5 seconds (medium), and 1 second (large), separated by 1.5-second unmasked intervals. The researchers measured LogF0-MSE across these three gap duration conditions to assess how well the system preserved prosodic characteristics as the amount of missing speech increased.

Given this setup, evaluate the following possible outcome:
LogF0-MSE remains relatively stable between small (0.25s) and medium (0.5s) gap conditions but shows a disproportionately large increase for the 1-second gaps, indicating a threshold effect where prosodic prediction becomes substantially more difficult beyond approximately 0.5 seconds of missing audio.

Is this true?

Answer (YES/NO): NO